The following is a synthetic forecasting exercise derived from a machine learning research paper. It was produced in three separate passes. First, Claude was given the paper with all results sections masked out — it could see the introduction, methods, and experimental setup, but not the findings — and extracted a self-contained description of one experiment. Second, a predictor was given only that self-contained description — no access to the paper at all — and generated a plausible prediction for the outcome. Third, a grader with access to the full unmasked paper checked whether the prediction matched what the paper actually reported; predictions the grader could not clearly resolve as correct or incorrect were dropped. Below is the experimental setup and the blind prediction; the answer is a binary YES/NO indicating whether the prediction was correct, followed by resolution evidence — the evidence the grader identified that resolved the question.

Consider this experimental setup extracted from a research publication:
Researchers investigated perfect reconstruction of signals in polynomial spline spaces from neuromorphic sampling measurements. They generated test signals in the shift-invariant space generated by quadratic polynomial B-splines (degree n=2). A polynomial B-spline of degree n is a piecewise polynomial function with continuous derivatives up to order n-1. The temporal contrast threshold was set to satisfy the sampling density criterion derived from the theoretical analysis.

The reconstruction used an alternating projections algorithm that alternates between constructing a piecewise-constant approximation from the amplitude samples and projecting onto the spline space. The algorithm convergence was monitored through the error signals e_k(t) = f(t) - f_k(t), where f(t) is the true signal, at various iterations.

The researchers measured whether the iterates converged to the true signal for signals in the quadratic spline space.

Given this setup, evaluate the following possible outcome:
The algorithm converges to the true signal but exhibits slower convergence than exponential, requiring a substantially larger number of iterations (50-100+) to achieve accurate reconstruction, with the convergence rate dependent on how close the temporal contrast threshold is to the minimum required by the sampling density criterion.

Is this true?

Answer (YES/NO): NO